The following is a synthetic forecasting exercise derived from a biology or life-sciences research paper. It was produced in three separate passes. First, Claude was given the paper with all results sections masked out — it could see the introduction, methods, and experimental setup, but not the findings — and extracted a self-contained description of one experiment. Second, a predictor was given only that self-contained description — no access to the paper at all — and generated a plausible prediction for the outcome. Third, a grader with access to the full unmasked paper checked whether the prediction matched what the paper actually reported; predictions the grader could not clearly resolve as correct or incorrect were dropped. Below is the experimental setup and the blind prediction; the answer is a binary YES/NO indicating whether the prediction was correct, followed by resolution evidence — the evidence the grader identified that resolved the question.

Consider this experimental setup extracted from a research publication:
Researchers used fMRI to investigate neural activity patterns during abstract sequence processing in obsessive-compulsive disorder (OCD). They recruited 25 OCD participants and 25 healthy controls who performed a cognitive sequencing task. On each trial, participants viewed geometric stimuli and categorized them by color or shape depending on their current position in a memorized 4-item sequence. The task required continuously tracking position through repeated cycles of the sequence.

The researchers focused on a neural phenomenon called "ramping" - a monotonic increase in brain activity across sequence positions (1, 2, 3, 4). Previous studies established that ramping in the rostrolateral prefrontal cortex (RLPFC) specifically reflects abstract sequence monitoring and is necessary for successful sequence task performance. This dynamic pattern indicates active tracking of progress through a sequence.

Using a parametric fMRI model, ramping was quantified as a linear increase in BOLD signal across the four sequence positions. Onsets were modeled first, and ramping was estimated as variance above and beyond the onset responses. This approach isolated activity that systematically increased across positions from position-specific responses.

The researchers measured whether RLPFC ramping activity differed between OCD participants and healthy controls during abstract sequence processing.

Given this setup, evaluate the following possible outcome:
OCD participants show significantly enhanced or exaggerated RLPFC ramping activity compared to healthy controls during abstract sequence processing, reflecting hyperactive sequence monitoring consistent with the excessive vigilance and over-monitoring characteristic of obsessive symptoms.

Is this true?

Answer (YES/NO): NO